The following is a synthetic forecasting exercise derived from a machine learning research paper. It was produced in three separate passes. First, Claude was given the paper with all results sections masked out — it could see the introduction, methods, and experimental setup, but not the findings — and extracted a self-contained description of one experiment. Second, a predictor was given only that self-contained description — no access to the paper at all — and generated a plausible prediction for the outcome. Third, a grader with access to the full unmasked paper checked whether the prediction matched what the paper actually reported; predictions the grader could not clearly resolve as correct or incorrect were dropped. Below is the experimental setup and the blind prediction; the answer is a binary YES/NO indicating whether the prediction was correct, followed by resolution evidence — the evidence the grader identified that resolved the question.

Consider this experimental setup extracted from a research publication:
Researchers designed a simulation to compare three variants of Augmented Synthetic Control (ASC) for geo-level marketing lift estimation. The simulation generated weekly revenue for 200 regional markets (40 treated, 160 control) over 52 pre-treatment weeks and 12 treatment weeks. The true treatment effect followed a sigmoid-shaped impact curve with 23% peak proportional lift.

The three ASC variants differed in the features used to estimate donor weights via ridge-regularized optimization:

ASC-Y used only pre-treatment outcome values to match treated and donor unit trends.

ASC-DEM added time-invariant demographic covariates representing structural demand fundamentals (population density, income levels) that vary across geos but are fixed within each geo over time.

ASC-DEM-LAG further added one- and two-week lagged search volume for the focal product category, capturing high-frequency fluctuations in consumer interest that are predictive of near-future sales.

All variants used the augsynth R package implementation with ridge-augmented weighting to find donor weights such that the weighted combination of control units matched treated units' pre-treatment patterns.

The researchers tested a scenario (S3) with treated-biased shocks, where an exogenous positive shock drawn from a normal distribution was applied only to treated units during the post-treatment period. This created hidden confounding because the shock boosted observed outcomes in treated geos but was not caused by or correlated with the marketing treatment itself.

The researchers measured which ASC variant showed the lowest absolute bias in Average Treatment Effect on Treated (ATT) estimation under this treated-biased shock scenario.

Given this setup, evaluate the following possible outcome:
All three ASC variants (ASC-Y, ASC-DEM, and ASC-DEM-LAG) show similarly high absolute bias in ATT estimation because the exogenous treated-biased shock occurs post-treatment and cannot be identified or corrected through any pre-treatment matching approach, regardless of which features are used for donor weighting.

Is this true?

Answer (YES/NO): YES